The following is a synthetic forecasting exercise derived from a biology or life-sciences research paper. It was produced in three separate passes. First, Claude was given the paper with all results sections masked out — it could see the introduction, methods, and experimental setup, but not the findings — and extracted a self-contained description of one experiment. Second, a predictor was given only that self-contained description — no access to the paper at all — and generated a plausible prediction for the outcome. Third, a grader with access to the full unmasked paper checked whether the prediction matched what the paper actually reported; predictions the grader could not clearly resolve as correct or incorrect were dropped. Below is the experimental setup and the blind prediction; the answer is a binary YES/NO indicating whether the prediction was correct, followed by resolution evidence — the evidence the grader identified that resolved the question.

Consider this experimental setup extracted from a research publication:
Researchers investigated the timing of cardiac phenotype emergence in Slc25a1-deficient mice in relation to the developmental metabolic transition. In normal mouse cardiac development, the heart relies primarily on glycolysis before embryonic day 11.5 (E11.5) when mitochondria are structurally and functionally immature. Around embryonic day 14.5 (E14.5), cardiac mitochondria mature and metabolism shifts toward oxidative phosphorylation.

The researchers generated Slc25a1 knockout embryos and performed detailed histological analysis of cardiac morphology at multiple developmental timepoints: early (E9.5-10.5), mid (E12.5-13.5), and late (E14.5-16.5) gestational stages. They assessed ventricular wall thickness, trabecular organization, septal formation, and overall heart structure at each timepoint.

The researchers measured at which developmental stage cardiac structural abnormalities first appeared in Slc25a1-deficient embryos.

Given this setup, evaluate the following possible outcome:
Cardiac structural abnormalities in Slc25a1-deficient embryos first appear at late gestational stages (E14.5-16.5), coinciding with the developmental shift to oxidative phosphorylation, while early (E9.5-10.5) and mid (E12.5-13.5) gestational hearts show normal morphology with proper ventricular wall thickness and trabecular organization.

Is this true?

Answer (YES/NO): NO